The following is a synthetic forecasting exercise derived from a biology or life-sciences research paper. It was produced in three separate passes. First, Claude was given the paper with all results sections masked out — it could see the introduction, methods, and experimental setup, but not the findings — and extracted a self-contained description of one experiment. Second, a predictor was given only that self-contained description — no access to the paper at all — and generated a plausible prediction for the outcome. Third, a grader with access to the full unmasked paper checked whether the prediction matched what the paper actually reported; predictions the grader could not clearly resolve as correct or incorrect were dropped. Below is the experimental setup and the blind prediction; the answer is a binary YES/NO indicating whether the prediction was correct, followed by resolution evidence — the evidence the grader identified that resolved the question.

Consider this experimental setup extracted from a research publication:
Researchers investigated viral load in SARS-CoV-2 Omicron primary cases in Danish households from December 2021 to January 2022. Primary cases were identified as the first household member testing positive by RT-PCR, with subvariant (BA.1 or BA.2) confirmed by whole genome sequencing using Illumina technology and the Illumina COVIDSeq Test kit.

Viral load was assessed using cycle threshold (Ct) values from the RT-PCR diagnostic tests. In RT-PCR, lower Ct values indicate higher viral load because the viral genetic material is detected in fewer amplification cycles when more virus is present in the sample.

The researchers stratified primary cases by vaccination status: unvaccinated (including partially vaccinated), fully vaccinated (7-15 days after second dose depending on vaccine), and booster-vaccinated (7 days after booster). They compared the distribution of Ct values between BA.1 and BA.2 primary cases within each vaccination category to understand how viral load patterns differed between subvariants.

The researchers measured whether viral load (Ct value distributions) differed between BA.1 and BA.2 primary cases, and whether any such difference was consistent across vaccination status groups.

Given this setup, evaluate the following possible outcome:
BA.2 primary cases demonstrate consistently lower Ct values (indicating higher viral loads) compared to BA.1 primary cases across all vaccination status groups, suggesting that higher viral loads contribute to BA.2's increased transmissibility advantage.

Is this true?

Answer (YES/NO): NO